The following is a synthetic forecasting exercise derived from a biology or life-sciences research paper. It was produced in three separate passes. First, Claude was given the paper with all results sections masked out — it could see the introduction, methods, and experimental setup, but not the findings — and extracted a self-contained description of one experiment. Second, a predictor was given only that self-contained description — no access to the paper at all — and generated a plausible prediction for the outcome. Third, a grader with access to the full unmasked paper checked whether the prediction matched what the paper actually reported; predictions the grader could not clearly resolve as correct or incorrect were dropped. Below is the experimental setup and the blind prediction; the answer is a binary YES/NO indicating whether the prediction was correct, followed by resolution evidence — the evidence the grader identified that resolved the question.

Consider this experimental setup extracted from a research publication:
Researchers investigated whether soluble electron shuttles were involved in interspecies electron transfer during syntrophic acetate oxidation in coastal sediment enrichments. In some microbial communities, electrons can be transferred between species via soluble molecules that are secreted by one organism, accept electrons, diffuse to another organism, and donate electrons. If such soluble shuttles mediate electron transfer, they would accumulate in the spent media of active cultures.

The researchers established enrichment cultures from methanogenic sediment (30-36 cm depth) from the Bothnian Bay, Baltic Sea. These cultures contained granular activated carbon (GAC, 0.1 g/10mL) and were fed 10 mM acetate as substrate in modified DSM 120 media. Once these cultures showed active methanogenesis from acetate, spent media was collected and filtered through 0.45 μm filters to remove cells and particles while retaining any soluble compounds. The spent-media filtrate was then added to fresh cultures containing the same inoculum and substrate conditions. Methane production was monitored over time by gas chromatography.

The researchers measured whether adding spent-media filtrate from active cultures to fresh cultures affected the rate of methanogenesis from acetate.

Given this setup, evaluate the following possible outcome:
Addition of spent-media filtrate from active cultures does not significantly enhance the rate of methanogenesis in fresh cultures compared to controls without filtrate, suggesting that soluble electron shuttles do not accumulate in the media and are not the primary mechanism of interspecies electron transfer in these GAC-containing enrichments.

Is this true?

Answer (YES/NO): YES